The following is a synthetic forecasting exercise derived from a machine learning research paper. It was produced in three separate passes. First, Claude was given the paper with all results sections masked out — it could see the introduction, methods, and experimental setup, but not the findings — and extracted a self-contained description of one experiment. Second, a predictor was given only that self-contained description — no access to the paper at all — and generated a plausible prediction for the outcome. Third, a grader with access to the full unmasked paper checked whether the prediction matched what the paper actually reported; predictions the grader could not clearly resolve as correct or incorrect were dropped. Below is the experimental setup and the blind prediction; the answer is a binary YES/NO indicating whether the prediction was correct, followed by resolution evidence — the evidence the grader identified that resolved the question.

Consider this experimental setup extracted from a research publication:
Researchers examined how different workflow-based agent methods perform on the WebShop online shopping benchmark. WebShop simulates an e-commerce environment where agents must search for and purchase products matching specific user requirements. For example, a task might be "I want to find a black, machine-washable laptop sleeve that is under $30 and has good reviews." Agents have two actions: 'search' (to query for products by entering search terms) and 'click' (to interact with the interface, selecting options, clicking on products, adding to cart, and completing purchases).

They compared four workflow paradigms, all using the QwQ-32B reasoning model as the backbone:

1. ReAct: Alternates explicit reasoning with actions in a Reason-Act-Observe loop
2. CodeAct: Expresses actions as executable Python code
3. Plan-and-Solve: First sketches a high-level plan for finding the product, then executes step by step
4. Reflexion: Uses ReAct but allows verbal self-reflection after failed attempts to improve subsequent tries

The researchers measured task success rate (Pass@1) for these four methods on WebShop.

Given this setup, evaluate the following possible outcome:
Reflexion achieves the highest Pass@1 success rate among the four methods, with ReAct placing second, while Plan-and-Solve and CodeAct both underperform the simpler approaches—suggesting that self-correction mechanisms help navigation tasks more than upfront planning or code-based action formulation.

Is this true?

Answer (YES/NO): NO